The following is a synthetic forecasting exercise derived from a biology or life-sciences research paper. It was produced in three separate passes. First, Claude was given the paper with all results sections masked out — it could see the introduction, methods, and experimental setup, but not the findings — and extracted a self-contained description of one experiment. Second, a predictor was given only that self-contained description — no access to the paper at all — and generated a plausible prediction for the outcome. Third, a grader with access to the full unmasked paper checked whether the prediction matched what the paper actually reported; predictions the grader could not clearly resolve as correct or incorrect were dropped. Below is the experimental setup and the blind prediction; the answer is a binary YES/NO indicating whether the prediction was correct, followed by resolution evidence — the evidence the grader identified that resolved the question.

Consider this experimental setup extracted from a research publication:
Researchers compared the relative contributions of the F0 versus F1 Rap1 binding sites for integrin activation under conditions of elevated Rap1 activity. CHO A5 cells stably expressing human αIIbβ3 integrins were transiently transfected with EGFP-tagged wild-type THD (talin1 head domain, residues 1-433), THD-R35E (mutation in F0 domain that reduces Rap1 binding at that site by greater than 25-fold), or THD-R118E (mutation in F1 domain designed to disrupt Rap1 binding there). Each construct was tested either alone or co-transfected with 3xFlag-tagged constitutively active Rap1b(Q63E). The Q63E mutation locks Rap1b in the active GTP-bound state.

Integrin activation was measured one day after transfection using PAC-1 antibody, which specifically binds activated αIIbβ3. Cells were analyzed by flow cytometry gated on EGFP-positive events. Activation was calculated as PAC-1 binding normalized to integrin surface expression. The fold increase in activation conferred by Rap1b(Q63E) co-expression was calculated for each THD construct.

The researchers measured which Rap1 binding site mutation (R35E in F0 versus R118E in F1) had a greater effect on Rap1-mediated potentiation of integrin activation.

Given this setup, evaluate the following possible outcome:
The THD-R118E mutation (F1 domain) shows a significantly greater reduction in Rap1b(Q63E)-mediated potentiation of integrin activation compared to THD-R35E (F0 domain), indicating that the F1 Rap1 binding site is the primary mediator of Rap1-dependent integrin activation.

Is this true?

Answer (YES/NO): YES